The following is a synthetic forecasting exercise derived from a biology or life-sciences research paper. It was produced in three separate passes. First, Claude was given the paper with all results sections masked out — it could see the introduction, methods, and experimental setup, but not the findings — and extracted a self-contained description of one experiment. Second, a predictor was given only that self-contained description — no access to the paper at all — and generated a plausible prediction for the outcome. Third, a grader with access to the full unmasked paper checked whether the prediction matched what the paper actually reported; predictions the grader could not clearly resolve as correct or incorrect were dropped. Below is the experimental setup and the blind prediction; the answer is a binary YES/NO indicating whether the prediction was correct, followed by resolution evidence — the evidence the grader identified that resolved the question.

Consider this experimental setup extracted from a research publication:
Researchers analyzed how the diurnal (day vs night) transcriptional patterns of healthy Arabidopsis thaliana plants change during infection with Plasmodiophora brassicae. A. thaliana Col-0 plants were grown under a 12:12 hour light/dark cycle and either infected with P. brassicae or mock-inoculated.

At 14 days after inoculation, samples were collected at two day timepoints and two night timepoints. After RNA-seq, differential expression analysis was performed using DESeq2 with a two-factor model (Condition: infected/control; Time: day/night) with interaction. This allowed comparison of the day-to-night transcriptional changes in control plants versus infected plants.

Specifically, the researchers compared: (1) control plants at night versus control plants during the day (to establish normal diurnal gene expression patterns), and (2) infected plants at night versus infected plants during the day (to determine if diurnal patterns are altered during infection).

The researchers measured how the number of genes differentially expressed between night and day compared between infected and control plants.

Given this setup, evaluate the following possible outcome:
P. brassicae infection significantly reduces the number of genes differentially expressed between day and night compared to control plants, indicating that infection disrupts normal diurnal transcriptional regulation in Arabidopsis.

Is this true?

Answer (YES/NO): YES